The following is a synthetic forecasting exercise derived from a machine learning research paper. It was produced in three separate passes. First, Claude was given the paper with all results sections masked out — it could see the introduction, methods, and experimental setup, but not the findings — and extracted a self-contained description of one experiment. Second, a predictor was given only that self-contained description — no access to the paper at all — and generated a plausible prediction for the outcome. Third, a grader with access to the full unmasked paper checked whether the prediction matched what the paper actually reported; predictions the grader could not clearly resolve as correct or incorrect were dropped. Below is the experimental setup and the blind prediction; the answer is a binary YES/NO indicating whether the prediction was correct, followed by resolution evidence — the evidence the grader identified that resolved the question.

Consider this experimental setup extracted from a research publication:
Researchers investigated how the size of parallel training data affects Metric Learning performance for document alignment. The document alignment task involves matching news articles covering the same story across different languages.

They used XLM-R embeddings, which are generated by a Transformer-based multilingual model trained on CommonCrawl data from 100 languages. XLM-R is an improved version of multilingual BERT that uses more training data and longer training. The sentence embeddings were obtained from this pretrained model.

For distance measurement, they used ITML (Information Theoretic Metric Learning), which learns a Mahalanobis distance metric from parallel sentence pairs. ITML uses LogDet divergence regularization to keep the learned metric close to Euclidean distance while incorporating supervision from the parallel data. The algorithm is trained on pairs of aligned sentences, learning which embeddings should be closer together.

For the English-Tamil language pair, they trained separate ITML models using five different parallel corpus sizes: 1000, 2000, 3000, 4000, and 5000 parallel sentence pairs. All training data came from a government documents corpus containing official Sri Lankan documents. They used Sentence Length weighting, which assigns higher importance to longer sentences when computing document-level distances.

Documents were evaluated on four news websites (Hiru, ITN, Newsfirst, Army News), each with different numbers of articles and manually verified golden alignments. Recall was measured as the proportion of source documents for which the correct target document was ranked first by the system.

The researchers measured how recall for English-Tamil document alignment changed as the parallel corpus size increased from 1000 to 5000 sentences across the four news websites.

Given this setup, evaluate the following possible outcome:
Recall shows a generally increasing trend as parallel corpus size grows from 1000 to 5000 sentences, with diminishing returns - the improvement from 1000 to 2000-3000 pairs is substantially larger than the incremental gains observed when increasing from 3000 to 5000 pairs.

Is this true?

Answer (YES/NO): NO